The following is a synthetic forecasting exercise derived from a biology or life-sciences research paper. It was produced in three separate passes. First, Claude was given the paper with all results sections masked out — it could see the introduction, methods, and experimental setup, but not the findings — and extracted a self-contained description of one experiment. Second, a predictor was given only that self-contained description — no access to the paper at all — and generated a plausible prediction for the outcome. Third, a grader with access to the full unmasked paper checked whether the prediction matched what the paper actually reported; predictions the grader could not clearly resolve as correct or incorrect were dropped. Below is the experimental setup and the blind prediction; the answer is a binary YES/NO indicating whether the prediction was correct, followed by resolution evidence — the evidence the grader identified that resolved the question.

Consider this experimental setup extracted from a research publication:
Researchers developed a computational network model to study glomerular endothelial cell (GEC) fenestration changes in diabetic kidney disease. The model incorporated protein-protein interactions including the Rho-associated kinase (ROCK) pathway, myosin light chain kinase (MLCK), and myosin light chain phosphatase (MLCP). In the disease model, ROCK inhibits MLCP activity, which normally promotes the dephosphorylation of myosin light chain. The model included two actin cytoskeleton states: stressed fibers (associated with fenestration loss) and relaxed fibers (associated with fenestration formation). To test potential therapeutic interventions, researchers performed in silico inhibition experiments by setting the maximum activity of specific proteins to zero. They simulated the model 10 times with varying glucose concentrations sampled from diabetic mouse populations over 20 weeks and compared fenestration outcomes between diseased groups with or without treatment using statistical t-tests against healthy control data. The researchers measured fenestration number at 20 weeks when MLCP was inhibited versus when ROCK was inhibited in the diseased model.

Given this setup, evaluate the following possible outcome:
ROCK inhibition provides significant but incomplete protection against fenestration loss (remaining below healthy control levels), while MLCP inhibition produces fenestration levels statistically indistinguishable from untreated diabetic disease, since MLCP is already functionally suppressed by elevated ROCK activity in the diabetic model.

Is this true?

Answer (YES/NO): NO